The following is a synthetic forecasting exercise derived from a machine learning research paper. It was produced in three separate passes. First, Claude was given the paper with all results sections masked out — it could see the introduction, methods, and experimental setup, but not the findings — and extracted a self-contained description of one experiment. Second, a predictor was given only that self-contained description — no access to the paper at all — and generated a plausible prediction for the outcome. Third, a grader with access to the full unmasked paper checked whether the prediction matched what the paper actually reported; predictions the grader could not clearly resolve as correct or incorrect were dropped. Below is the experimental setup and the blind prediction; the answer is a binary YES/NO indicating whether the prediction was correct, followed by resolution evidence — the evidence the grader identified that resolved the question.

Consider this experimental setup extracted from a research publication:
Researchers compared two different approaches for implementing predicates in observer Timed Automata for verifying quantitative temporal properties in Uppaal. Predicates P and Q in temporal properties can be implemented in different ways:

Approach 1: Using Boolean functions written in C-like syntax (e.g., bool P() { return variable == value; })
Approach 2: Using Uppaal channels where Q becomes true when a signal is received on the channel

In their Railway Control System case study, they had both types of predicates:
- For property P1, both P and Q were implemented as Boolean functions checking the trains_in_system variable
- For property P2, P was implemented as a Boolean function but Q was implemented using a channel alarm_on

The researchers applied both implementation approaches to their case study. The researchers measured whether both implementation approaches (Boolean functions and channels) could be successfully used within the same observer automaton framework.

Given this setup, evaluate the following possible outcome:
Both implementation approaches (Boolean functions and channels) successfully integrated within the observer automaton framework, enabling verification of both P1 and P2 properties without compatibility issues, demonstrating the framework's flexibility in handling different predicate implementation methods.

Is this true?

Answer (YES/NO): YES